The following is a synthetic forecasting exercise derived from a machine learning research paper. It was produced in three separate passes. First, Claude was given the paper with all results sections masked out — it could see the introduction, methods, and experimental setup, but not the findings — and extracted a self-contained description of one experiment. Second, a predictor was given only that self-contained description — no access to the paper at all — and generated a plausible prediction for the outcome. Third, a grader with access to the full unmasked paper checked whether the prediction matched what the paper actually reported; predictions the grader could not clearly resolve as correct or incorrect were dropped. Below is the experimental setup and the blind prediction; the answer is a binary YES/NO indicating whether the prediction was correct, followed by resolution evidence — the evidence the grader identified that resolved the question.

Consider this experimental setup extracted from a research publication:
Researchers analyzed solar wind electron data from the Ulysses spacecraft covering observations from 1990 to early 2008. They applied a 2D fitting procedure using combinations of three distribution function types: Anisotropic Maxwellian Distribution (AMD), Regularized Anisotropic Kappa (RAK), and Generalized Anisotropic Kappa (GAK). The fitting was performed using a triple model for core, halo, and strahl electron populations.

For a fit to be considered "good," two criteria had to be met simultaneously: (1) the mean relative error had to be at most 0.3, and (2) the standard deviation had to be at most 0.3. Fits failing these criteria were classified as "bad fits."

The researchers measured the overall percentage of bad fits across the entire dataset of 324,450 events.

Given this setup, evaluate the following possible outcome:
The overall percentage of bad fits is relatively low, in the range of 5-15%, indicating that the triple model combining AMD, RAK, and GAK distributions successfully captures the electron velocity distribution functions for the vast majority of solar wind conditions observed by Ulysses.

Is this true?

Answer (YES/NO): NO